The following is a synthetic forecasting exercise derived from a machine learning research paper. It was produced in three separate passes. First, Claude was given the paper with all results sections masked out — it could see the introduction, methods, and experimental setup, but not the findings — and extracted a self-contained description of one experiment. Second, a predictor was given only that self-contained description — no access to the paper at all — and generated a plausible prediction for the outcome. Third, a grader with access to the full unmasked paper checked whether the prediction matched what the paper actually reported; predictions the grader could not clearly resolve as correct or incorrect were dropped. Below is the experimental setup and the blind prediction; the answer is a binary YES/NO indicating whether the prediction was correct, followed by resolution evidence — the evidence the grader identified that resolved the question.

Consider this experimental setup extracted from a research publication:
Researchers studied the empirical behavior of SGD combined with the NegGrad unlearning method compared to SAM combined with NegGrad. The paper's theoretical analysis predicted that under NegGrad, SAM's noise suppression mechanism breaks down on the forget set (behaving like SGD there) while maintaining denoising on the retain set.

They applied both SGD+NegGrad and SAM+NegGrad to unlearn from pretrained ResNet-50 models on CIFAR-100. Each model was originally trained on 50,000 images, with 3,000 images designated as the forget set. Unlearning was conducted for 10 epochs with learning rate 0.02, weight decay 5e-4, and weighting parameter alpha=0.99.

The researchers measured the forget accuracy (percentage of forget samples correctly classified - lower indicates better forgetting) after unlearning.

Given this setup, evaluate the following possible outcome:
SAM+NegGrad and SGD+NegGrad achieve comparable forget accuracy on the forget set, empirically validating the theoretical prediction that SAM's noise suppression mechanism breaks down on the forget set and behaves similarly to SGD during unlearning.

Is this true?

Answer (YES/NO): NO